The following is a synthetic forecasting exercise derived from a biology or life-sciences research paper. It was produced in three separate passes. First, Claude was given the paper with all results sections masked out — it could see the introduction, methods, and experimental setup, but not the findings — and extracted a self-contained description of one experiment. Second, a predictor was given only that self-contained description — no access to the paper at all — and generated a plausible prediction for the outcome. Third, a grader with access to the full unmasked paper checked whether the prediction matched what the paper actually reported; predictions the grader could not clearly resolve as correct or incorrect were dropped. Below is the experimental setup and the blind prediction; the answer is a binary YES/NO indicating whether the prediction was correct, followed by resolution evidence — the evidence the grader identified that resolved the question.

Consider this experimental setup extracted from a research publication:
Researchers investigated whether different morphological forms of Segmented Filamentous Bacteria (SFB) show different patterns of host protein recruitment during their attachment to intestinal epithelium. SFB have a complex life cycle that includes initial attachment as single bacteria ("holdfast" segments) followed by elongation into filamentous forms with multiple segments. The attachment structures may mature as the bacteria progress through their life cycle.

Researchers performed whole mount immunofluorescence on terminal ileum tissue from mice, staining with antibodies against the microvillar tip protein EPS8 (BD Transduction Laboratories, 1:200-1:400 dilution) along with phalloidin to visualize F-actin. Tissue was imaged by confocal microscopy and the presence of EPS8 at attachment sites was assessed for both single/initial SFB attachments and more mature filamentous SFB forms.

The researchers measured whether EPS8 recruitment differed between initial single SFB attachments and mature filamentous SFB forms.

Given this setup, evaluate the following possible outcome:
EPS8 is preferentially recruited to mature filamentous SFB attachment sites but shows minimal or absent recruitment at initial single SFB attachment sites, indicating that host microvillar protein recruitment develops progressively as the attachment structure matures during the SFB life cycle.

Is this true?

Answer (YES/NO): NO